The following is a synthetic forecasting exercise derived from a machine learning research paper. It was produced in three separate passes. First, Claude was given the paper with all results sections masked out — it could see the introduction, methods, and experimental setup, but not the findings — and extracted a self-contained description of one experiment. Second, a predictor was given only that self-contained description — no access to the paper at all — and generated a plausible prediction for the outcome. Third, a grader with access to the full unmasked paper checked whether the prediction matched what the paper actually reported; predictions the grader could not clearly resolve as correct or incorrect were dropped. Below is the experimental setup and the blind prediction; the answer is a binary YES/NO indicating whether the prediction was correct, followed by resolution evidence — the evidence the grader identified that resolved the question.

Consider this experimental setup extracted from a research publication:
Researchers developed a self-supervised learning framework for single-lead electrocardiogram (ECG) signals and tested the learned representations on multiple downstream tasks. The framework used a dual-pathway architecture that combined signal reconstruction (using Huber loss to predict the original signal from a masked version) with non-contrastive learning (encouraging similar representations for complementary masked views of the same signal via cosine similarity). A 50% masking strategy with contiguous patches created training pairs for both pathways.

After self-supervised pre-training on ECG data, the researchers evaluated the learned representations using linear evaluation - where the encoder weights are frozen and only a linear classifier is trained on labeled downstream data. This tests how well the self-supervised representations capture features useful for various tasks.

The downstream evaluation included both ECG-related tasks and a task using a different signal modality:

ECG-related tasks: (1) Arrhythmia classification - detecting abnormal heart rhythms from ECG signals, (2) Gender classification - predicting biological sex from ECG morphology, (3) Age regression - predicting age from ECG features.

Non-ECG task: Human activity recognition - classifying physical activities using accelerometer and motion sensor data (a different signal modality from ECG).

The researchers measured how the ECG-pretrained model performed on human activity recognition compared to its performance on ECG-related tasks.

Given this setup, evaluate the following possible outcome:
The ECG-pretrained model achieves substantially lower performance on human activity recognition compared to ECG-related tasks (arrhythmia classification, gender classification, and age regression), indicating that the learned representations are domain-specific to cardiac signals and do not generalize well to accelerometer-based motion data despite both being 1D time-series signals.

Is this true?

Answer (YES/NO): NO